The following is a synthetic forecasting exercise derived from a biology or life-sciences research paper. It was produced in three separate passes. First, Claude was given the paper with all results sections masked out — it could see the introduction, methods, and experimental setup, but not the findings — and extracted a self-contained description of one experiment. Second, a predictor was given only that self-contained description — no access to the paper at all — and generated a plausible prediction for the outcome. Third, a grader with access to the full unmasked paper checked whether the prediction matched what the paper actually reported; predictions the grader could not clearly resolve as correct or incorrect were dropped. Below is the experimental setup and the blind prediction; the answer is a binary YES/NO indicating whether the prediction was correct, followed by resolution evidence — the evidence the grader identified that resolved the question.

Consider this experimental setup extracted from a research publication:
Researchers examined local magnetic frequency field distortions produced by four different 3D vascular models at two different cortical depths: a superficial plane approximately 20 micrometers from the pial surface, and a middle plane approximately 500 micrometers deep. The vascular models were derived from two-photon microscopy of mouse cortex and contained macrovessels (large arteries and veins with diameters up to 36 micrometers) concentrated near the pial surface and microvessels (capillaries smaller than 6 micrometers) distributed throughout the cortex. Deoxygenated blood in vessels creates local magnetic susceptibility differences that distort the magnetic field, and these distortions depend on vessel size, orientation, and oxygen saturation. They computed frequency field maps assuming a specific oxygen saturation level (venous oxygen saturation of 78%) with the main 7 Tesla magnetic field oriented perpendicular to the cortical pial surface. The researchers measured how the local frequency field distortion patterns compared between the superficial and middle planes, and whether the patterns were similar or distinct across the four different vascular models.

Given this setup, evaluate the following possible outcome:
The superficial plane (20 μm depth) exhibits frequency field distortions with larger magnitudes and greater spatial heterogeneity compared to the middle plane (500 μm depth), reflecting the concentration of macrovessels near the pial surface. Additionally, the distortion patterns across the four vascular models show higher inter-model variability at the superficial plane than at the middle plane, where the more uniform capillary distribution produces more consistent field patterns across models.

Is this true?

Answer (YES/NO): YES